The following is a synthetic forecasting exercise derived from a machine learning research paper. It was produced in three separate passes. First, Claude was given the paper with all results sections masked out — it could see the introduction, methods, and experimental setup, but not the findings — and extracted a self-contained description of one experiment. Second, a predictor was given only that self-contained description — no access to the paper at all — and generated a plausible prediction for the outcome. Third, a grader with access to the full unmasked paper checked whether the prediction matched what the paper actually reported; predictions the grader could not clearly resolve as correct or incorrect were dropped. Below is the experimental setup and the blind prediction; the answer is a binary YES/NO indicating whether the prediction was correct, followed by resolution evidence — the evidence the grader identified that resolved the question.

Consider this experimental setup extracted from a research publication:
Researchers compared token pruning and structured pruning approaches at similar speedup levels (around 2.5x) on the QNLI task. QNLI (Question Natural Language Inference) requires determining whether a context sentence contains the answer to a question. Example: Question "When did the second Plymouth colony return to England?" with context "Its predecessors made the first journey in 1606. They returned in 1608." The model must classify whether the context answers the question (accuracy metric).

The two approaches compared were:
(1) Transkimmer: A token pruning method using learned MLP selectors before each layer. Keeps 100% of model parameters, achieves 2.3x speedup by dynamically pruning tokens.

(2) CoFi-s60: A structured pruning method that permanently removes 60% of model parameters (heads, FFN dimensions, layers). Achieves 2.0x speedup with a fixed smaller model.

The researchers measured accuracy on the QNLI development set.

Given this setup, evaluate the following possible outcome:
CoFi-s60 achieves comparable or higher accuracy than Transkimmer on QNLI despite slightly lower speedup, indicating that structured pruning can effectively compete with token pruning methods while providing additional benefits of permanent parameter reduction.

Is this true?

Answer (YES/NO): YES